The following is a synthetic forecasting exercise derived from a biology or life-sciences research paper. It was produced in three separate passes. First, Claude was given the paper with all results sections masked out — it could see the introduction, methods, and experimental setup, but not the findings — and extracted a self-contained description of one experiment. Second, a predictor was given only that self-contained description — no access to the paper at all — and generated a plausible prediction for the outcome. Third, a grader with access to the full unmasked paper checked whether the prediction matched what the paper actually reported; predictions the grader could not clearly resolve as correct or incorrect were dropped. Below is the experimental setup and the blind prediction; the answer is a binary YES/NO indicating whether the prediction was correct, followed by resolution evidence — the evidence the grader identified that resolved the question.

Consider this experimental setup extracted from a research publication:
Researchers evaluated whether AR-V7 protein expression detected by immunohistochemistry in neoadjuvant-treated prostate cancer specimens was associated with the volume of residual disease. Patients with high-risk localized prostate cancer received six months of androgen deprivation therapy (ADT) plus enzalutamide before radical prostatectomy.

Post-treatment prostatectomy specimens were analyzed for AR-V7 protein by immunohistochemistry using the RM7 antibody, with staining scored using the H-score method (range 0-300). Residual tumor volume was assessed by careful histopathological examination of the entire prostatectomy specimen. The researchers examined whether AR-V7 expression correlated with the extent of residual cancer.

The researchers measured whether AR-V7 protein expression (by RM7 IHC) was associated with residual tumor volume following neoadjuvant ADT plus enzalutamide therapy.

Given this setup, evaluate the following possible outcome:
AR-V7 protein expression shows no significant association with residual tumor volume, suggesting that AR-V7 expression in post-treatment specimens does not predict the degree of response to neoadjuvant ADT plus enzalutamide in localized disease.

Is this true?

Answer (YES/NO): YES